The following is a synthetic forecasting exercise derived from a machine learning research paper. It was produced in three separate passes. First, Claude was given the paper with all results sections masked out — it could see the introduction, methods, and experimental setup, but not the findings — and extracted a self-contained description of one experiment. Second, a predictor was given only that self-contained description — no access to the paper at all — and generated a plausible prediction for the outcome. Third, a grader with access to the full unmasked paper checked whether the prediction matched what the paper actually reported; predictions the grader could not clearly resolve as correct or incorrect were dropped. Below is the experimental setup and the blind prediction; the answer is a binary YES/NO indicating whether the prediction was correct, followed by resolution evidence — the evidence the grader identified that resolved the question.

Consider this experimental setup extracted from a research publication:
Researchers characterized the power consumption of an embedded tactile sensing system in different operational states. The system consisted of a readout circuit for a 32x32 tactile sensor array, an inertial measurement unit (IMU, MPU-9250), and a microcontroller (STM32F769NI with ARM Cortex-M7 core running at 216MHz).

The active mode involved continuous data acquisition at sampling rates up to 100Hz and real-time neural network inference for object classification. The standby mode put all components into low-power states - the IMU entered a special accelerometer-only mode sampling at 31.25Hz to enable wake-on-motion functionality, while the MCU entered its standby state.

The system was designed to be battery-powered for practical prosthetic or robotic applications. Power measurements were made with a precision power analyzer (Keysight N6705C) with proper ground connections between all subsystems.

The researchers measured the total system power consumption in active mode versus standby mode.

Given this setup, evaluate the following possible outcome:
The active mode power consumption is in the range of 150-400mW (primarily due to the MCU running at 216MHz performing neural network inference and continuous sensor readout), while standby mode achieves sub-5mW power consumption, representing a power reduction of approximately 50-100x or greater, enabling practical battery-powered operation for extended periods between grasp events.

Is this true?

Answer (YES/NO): NO